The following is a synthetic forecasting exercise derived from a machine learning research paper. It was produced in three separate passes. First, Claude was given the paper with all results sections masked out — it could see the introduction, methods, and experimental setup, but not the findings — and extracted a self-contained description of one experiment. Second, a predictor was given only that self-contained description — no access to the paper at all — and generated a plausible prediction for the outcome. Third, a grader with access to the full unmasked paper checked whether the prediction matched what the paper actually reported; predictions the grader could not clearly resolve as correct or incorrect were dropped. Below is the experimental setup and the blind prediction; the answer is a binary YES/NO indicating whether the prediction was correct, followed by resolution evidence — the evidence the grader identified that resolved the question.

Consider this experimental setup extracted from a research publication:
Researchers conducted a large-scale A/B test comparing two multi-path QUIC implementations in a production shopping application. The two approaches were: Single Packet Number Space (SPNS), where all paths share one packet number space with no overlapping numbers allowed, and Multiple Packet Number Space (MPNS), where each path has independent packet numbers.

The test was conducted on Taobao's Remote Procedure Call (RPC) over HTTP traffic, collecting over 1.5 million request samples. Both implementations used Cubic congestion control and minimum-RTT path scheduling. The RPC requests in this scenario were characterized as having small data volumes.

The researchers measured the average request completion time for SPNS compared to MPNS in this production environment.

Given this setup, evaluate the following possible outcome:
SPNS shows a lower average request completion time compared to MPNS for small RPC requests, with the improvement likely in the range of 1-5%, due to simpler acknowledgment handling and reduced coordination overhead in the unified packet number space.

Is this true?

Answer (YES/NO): NO